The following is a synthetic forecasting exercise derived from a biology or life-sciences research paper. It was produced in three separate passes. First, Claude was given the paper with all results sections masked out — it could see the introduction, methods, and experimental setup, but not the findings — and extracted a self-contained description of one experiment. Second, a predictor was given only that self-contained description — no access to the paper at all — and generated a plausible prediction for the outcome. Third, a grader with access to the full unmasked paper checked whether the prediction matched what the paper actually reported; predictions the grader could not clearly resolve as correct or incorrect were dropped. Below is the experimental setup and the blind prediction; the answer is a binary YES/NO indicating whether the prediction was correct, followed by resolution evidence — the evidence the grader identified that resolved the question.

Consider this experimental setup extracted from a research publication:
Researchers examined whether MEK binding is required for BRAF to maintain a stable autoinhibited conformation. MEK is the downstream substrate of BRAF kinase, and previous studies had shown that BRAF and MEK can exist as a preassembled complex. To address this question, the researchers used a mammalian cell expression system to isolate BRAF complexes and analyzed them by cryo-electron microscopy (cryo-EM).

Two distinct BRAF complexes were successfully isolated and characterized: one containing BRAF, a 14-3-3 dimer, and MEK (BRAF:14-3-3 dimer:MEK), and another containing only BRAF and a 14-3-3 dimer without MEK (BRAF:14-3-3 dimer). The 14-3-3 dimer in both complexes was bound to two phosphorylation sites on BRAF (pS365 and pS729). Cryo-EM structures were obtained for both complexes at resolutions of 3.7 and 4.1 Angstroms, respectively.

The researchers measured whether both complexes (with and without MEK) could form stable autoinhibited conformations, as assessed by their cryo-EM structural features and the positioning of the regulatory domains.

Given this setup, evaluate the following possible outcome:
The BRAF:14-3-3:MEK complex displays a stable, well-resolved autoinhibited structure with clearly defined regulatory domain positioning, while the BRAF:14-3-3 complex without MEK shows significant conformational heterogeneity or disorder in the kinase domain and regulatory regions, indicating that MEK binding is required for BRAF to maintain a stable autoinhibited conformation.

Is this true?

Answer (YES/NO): NO